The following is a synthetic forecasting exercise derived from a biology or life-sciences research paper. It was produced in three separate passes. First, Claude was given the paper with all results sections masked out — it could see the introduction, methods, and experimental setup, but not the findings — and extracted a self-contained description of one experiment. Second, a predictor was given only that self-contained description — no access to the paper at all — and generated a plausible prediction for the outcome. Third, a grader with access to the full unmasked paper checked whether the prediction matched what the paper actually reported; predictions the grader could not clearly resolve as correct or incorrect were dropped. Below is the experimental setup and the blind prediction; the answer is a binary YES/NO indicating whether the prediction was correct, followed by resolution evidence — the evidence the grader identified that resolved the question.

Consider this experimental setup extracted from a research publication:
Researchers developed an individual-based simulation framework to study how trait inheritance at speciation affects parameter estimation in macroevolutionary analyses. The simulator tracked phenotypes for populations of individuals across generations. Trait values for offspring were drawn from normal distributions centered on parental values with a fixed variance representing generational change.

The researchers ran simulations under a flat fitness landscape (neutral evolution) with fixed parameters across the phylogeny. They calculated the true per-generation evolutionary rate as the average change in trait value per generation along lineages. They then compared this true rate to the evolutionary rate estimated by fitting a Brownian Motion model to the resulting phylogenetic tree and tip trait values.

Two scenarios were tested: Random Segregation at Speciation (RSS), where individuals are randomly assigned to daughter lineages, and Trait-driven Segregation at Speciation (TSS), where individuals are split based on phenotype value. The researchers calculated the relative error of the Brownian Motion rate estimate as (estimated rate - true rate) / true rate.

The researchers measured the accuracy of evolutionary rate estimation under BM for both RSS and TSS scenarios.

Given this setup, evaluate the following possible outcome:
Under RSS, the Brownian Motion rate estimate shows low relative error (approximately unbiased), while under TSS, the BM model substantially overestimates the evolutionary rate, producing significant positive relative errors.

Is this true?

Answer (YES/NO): NO